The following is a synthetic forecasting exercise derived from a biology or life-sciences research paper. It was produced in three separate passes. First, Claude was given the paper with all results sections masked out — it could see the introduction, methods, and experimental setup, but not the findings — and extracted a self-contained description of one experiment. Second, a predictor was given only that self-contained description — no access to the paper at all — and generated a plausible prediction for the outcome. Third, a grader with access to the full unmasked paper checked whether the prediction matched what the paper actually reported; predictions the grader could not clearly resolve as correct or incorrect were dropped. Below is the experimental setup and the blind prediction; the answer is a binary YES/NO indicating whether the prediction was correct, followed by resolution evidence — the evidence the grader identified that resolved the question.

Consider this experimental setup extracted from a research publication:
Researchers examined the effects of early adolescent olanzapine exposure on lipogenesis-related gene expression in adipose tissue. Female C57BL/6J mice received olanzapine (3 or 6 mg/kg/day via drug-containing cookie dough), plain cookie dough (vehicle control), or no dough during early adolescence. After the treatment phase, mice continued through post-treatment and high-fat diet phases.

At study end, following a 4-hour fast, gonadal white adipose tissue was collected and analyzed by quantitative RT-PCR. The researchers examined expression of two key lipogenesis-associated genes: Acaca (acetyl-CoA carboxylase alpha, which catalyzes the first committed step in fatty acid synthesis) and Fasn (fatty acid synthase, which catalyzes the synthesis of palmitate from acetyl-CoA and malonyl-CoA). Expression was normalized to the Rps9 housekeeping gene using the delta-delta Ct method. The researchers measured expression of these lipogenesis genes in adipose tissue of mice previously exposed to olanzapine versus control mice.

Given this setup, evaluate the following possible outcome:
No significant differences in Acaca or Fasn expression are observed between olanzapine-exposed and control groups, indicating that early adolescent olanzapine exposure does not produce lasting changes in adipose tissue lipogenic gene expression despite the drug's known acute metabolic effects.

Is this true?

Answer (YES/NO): NO